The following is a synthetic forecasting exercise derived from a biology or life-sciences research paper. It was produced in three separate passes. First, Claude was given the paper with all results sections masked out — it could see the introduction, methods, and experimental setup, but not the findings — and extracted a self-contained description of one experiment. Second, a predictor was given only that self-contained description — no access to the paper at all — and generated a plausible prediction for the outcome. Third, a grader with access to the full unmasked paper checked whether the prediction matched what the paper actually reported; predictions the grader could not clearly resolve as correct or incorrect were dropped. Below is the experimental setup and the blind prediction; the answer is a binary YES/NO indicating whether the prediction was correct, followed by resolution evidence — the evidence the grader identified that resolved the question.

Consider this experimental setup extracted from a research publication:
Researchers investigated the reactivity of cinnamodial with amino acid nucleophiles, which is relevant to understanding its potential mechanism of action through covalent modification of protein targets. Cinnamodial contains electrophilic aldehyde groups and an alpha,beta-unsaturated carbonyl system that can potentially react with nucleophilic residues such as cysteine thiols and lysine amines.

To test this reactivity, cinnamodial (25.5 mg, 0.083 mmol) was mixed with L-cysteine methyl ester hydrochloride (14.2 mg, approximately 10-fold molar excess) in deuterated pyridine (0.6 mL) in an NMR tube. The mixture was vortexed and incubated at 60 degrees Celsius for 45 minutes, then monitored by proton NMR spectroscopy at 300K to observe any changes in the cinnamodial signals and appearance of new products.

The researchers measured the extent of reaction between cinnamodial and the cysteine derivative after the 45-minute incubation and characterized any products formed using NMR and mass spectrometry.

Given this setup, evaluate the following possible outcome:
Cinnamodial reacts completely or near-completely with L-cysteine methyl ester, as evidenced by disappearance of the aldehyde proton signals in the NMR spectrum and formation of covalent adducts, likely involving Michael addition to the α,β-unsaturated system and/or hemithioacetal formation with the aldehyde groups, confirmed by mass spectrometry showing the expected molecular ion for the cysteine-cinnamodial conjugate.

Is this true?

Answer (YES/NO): NO